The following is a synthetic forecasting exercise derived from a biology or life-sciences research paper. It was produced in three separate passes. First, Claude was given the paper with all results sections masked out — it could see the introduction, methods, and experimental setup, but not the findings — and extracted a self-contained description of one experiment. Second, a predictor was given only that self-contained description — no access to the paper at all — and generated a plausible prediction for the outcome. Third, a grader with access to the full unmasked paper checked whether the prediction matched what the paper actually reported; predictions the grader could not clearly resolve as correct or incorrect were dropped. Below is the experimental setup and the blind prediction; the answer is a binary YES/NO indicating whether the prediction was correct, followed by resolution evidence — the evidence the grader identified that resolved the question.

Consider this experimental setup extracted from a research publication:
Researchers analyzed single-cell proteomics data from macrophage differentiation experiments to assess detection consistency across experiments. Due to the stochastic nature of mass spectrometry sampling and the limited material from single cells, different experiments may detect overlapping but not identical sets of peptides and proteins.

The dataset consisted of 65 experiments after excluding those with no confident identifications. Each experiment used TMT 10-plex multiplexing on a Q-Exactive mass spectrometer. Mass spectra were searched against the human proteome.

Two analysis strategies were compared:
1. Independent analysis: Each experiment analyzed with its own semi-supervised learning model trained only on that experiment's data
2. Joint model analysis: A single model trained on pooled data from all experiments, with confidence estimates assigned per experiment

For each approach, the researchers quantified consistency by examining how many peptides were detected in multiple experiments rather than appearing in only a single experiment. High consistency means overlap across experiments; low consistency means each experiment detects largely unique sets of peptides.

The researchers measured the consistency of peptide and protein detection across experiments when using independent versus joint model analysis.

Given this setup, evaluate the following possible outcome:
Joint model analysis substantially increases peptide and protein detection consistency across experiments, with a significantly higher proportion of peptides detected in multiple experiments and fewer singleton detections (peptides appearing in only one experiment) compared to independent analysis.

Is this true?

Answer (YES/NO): YES